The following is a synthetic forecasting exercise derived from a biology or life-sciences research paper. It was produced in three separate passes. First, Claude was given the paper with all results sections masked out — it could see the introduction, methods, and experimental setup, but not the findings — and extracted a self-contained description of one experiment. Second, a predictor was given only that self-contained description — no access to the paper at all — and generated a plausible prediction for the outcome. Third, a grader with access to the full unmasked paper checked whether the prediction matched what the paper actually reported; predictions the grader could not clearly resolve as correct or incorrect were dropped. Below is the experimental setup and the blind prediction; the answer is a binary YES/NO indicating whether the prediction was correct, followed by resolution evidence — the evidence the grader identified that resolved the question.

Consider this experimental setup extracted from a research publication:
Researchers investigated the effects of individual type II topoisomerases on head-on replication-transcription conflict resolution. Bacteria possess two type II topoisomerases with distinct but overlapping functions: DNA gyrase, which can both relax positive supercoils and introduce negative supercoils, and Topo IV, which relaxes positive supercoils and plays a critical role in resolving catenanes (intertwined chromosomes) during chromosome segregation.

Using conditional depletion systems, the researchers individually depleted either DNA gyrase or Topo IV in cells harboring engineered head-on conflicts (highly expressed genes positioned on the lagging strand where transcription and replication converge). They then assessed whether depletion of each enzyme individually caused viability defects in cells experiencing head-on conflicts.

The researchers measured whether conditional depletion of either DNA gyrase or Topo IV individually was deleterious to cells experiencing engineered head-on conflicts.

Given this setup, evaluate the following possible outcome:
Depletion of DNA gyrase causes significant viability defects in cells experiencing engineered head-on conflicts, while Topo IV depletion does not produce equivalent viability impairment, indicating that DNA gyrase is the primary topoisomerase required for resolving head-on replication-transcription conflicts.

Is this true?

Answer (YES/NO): NO